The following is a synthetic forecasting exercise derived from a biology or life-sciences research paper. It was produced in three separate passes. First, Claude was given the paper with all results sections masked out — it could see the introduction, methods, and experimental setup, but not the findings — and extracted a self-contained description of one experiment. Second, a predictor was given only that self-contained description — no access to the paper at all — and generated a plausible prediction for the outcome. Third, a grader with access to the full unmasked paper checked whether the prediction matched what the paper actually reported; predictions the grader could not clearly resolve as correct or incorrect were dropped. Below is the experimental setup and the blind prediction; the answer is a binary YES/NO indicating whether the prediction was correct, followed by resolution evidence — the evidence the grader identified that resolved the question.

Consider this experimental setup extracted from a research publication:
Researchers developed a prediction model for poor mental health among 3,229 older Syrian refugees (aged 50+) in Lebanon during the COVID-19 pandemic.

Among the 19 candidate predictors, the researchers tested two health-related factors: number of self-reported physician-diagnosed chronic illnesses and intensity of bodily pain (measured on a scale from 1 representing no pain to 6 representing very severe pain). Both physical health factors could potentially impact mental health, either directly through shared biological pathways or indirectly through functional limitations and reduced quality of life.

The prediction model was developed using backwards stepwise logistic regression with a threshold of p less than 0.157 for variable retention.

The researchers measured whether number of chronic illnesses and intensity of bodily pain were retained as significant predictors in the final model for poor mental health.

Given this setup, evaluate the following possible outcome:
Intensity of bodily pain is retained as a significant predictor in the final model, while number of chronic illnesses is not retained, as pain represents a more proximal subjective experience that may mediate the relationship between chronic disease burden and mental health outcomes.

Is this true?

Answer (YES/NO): NO